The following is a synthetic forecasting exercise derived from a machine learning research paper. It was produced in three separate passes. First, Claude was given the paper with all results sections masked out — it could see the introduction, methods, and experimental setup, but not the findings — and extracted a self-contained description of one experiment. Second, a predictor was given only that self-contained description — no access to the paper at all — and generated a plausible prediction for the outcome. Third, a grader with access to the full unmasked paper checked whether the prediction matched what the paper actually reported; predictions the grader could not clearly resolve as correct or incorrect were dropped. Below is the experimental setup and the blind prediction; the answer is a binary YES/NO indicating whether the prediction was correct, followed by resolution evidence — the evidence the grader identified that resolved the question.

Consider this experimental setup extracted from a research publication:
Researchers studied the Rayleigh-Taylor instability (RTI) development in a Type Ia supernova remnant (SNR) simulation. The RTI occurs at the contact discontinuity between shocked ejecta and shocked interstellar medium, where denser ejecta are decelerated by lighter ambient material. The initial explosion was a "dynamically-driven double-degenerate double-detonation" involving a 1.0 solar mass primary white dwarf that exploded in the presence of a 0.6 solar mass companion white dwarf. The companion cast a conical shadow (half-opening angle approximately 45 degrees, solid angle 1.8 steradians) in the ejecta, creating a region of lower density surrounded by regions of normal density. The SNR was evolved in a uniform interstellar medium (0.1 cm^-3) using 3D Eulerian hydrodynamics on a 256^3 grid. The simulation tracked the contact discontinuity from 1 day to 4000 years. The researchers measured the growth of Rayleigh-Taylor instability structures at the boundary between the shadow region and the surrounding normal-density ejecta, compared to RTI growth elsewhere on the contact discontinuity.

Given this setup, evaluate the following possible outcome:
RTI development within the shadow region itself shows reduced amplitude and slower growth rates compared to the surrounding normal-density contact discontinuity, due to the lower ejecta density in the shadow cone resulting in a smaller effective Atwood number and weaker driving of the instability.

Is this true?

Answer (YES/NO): YES